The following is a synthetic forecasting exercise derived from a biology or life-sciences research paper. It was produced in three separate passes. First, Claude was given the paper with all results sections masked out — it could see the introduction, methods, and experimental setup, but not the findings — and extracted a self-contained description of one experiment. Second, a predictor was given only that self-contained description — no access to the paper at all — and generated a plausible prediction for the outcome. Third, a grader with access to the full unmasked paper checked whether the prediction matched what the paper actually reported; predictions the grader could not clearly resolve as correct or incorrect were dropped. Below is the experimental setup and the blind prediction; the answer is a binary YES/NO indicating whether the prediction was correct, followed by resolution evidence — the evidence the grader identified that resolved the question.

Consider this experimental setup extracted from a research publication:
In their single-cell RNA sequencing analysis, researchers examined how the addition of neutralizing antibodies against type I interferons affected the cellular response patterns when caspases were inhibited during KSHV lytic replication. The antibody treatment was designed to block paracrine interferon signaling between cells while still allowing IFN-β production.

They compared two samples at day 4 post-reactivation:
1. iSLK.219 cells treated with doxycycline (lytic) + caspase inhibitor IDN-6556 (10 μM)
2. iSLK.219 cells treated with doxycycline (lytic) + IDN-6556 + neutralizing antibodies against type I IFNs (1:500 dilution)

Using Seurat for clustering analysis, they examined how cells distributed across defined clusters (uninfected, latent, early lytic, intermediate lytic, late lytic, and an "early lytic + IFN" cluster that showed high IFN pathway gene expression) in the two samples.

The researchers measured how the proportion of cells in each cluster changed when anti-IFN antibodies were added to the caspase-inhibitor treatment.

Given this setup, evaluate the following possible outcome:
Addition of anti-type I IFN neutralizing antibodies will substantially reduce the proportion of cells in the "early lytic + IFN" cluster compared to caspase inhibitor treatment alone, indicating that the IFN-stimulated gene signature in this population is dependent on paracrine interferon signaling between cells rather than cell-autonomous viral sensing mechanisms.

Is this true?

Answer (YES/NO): YES